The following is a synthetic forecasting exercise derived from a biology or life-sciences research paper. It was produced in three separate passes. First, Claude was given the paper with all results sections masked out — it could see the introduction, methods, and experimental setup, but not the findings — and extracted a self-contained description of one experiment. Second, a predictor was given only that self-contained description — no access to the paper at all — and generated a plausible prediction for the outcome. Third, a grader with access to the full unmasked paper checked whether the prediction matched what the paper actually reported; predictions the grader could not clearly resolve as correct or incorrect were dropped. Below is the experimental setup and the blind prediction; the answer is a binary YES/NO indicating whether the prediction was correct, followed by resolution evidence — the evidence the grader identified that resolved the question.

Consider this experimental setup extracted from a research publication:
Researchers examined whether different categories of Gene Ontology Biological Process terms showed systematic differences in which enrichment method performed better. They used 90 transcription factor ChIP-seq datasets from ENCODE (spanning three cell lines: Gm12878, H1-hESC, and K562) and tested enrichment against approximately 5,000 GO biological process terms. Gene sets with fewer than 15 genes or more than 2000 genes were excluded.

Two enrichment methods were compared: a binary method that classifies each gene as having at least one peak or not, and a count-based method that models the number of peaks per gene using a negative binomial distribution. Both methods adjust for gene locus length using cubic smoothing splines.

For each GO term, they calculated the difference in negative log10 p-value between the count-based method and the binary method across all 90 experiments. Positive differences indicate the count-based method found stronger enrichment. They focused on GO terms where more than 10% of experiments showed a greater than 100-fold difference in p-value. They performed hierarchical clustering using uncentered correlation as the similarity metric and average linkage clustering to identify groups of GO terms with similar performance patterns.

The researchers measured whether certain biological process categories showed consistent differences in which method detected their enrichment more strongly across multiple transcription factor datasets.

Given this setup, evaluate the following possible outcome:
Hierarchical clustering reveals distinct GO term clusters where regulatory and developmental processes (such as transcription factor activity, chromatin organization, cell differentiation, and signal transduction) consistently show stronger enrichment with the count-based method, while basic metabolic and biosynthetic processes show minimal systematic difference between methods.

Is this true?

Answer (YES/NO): NO